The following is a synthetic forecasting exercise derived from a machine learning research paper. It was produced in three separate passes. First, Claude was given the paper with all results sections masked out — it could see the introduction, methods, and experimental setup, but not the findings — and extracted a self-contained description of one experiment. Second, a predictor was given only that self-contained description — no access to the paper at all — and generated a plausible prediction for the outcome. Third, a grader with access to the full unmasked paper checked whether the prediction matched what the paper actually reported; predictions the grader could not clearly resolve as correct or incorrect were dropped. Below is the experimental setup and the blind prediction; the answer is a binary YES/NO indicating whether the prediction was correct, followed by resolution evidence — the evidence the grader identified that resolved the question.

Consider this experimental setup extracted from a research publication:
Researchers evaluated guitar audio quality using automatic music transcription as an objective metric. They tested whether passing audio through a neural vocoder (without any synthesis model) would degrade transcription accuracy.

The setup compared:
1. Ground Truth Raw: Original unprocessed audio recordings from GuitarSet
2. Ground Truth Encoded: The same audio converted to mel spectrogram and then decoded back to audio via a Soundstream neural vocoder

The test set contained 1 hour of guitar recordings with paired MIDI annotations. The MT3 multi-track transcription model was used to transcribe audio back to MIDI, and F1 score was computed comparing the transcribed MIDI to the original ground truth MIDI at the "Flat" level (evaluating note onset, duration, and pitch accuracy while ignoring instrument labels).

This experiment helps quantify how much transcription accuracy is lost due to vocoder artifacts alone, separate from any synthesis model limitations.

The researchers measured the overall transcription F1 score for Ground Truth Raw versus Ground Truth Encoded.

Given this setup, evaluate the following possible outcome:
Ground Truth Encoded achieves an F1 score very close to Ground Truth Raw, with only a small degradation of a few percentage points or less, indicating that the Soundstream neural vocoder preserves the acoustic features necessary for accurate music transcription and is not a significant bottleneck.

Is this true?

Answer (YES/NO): NO